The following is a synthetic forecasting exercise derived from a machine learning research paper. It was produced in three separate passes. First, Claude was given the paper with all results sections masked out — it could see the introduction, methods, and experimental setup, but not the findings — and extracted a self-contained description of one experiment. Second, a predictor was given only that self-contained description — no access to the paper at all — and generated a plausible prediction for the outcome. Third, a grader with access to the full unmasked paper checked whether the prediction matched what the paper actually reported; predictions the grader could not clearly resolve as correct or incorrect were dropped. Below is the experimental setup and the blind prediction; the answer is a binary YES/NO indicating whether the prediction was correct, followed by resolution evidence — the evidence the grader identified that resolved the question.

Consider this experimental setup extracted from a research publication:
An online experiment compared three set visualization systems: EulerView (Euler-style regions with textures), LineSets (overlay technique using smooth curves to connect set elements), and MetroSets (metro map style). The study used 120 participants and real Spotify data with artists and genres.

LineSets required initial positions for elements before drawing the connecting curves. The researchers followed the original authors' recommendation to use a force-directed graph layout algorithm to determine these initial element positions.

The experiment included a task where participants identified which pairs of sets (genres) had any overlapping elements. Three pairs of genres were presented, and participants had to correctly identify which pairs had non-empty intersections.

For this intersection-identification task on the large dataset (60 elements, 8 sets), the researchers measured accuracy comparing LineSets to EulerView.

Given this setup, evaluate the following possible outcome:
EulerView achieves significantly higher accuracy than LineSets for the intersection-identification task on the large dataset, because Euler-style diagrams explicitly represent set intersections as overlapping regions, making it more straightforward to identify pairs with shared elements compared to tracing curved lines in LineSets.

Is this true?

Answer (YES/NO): NO